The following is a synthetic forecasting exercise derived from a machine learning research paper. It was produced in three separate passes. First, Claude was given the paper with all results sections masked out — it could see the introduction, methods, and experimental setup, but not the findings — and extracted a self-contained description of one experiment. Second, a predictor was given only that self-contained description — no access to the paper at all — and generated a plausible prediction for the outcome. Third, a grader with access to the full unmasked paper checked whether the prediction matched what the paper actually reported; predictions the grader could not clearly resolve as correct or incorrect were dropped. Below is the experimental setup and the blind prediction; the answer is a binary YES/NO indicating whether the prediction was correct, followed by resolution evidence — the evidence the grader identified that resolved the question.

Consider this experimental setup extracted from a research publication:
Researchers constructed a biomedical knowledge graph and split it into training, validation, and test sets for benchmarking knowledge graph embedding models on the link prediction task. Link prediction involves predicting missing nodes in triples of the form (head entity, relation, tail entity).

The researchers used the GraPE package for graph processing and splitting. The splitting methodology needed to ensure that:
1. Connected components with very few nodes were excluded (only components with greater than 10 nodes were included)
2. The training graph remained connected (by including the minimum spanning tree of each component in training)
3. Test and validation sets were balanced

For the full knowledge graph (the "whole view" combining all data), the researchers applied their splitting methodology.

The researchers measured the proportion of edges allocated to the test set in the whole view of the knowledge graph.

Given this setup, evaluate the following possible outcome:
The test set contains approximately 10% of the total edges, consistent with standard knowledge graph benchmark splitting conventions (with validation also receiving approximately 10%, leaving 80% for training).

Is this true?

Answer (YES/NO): YES